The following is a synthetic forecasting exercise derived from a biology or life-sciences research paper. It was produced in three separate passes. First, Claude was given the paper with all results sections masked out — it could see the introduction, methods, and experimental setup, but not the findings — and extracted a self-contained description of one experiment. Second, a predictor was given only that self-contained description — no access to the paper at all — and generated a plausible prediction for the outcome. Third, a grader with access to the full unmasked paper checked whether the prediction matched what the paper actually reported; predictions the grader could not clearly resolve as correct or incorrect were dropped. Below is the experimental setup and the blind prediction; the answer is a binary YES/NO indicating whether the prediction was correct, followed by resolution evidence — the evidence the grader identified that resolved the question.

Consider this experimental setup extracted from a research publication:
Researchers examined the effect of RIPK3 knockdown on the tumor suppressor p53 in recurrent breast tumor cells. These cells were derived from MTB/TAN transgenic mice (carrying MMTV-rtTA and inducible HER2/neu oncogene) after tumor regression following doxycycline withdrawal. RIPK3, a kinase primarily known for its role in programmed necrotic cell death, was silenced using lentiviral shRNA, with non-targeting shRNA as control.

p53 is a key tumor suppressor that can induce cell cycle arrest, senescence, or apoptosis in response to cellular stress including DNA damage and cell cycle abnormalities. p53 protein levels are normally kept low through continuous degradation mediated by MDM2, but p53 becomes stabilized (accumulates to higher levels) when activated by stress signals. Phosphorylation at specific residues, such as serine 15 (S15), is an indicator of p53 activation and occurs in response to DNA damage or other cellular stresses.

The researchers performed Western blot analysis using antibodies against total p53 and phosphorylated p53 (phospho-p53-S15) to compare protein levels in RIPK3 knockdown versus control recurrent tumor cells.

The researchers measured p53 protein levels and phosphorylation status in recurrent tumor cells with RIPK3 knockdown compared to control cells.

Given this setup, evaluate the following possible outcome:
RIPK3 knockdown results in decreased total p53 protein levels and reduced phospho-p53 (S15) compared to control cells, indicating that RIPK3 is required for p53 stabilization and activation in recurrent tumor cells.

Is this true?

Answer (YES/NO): NO